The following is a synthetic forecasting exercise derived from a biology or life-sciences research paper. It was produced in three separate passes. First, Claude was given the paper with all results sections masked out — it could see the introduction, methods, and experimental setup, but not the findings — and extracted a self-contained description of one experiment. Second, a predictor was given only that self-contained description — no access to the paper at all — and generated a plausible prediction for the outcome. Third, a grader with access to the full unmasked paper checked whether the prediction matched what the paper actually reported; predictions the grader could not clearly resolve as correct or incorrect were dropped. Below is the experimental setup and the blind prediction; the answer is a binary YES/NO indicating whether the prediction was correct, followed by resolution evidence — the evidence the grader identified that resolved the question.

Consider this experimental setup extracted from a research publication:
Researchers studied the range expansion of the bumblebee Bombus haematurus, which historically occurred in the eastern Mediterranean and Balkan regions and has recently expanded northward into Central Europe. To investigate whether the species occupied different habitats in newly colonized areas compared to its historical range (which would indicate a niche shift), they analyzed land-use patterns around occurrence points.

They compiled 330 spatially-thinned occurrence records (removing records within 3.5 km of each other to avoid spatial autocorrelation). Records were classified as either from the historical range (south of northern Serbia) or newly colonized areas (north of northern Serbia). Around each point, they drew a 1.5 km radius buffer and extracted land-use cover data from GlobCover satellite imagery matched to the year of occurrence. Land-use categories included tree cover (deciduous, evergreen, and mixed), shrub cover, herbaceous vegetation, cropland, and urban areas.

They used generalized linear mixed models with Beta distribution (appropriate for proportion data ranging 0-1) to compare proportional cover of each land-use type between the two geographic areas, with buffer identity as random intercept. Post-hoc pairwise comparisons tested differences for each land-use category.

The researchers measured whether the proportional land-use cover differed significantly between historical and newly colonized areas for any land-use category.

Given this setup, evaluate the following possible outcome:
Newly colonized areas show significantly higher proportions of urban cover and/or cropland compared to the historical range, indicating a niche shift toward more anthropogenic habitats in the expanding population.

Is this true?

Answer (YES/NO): NO